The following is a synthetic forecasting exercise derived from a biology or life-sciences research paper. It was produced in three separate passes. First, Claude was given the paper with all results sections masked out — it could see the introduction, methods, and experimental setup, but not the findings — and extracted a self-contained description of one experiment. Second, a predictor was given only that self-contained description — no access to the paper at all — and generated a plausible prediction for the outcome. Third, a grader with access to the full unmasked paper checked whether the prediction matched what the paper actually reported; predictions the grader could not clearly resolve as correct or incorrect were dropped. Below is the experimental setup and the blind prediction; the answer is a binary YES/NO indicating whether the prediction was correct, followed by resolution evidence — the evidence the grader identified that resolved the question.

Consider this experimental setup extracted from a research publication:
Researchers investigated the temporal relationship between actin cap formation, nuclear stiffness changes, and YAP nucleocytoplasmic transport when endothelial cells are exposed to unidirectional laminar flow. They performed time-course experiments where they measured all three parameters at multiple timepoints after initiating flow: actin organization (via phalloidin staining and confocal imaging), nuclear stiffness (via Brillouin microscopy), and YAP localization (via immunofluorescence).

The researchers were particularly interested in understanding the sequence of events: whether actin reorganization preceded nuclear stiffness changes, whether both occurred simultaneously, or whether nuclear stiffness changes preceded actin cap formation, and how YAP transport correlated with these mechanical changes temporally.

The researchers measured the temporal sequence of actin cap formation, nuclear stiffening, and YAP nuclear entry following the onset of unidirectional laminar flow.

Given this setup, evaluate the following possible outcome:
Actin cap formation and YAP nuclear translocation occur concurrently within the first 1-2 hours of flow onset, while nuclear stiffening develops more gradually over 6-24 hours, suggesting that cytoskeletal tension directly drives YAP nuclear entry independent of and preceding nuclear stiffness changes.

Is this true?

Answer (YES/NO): NO